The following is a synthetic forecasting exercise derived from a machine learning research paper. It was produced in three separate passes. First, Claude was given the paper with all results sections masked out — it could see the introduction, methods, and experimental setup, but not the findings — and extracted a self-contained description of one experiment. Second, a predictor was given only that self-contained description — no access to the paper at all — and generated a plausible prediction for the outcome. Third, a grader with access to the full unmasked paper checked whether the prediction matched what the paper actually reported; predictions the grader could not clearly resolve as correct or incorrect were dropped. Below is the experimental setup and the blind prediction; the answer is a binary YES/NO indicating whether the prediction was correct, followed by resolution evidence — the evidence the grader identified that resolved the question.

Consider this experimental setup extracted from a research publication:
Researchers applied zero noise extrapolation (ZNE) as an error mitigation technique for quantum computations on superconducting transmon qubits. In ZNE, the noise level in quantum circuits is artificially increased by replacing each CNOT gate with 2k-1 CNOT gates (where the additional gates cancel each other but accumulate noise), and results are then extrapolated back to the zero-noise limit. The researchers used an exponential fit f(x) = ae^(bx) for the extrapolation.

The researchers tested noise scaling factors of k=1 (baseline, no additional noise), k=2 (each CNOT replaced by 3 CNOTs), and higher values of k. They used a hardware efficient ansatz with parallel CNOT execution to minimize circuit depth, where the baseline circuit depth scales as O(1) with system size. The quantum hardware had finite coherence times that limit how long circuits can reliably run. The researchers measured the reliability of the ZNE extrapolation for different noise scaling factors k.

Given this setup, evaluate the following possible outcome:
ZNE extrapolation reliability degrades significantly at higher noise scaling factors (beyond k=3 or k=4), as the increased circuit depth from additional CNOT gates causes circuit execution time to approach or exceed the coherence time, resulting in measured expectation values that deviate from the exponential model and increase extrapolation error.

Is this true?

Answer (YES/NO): NO